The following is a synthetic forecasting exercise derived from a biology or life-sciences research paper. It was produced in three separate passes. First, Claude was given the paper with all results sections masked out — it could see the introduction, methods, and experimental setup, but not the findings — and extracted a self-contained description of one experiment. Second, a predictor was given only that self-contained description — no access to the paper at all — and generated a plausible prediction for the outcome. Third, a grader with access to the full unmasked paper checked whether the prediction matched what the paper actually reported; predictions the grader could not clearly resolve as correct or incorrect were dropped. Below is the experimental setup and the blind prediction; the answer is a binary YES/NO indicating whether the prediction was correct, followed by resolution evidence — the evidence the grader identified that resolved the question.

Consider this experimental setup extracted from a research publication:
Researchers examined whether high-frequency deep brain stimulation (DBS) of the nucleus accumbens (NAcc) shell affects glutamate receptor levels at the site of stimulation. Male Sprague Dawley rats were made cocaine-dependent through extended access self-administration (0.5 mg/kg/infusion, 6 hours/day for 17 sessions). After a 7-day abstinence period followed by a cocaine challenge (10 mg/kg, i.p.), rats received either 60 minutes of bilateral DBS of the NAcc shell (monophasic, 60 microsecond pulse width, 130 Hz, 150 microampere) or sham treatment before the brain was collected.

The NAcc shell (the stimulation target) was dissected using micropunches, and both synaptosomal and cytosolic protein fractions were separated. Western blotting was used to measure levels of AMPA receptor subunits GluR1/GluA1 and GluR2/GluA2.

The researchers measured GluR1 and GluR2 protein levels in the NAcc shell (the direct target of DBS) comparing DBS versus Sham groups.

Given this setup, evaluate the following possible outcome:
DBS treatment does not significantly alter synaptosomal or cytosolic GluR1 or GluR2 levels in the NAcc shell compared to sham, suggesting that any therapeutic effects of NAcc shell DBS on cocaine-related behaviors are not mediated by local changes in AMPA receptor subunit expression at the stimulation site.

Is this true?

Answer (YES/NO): YES